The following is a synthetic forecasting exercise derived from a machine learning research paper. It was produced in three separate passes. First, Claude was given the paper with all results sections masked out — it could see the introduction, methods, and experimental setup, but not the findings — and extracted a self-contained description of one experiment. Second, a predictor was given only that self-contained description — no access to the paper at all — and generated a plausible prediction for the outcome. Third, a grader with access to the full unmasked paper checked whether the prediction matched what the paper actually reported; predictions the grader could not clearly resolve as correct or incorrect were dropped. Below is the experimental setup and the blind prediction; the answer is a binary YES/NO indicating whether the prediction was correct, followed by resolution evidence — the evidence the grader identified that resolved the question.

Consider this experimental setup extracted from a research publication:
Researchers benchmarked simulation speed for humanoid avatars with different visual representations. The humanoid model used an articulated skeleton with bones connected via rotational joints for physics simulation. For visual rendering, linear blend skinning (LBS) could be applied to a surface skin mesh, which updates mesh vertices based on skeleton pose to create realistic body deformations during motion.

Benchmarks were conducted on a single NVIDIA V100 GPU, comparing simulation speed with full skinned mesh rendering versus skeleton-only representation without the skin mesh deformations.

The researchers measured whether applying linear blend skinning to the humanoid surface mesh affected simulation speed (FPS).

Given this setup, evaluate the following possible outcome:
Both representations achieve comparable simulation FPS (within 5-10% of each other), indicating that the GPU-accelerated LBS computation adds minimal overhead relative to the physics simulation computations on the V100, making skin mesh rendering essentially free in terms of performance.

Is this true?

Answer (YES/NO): YES